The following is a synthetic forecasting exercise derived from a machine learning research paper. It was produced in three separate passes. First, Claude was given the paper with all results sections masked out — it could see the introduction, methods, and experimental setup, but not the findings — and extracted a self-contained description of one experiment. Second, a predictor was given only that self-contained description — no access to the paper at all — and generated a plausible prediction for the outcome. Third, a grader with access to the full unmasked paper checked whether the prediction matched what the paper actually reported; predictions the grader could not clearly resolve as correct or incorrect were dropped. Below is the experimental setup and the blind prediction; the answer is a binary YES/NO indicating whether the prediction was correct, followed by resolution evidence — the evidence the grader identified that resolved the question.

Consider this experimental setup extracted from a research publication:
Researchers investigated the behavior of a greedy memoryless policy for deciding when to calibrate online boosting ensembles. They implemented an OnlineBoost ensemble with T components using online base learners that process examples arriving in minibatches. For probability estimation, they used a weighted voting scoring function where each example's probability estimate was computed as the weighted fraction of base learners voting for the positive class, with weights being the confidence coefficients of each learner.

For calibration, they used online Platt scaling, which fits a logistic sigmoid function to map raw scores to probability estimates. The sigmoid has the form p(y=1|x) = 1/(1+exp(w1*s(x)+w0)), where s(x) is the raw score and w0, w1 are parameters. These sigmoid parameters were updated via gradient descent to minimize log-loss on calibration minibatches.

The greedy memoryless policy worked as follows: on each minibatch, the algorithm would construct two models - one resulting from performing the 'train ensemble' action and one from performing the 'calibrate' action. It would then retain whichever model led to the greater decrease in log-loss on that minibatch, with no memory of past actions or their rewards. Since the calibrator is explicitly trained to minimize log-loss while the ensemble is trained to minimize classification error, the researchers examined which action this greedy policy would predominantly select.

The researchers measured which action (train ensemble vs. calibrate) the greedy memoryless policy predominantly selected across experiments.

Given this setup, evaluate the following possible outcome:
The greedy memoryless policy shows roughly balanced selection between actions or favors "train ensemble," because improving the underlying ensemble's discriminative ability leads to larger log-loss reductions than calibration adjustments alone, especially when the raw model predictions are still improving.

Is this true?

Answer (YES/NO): NO